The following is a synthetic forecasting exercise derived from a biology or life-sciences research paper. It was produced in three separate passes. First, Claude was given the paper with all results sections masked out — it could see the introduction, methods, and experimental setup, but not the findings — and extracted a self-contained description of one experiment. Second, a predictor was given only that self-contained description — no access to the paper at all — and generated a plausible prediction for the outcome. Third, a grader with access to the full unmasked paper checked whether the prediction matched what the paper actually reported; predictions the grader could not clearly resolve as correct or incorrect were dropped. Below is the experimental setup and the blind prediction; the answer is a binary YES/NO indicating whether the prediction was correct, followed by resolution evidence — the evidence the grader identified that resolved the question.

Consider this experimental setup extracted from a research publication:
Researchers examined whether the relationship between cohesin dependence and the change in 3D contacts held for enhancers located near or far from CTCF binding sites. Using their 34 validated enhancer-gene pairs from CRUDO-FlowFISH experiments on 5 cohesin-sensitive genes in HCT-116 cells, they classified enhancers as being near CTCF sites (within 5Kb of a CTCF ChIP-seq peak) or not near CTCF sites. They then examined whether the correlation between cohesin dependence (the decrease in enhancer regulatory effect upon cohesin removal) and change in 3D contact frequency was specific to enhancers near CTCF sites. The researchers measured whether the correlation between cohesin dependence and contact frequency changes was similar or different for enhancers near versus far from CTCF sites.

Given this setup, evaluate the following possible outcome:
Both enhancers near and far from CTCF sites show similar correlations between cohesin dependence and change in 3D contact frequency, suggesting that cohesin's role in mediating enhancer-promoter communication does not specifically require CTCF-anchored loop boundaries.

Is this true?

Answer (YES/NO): YES